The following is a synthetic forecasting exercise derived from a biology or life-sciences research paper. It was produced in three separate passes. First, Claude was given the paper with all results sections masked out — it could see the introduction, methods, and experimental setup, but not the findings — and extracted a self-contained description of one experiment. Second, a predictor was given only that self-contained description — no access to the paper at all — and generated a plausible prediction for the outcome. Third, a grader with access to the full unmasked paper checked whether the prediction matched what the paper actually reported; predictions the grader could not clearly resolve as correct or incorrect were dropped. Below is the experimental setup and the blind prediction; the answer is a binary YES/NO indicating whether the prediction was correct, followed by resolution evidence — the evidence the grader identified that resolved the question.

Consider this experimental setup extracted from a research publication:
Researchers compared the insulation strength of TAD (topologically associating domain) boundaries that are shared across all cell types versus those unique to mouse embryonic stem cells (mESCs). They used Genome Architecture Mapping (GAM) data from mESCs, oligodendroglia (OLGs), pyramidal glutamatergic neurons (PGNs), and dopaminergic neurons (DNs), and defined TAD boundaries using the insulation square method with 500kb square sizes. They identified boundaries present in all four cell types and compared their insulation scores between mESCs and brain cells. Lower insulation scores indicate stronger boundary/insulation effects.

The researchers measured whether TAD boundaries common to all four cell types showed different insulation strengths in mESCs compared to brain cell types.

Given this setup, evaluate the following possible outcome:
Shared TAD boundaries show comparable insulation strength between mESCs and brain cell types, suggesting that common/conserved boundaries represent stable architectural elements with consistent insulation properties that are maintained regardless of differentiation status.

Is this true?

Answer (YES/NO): NO